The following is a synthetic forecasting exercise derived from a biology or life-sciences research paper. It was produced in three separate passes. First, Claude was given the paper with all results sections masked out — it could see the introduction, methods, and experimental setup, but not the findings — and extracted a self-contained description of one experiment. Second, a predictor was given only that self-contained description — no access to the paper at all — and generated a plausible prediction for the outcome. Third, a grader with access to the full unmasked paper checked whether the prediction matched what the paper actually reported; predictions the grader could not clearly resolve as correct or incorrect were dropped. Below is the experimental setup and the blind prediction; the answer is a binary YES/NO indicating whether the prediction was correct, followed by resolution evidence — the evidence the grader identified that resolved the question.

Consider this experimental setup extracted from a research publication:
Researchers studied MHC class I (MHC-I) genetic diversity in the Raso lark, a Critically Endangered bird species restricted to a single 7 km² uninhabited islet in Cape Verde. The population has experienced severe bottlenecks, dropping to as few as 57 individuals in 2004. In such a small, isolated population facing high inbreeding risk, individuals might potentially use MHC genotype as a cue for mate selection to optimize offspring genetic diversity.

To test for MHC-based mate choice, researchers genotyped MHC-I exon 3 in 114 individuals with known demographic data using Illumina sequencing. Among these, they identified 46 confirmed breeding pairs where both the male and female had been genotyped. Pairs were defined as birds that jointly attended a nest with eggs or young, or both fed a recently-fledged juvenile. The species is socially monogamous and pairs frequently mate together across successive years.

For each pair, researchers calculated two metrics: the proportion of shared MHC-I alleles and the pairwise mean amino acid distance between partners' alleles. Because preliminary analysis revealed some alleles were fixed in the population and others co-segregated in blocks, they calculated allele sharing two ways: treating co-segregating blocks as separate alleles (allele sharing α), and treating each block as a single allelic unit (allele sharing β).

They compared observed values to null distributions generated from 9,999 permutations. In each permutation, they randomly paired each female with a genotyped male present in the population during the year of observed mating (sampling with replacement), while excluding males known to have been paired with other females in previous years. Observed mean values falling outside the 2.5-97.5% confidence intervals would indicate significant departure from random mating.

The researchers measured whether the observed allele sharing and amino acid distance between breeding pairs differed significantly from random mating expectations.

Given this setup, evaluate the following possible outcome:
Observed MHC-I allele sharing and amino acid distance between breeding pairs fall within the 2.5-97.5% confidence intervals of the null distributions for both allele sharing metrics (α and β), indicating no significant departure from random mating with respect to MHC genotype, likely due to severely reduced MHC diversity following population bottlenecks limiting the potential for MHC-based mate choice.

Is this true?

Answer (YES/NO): NO